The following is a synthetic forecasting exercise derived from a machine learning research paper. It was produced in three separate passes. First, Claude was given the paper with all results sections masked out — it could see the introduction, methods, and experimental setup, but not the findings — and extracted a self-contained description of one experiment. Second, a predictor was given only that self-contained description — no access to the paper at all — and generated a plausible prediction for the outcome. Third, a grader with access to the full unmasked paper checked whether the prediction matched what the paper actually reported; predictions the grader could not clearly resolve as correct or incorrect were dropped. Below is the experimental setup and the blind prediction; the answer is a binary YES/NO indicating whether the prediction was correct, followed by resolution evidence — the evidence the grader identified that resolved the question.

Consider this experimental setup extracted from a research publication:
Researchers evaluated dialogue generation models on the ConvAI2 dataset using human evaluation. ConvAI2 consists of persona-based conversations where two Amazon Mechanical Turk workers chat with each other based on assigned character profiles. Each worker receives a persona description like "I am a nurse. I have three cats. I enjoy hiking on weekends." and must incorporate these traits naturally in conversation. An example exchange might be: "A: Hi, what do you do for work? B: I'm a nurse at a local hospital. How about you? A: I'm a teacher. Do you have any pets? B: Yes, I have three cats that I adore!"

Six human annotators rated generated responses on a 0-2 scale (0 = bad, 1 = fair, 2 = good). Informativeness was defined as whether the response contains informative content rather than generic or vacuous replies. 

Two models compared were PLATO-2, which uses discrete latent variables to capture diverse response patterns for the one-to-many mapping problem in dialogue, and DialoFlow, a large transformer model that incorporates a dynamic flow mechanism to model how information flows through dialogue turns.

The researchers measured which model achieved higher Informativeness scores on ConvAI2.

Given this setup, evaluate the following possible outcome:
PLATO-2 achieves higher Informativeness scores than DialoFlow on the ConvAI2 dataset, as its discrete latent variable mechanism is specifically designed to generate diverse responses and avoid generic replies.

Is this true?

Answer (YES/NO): NO